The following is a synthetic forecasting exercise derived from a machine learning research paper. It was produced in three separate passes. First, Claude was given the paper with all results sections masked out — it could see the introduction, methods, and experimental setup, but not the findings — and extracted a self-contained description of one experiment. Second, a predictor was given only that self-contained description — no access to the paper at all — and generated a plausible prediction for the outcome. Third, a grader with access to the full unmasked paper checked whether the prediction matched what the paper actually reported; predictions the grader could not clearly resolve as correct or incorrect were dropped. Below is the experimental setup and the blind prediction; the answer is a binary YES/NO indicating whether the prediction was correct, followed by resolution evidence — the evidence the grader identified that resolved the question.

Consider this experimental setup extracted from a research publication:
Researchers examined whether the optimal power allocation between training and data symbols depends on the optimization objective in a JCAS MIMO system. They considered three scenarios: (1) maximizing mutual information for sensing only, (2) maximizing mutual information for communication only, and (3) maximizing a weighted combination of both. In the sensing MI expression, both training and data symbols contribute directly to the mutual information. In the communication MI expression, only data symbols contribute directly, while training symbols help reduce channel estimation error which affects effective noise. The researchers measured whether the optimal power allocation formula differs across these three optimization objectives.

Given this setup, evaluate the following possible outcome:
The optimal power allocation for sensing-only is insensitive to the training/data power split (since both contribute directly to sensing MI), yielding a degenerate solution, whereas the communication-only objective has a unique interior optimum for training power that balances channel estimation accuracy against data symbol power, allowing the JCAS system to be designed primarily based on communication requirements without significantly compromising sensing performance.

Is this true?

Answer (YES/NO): YES